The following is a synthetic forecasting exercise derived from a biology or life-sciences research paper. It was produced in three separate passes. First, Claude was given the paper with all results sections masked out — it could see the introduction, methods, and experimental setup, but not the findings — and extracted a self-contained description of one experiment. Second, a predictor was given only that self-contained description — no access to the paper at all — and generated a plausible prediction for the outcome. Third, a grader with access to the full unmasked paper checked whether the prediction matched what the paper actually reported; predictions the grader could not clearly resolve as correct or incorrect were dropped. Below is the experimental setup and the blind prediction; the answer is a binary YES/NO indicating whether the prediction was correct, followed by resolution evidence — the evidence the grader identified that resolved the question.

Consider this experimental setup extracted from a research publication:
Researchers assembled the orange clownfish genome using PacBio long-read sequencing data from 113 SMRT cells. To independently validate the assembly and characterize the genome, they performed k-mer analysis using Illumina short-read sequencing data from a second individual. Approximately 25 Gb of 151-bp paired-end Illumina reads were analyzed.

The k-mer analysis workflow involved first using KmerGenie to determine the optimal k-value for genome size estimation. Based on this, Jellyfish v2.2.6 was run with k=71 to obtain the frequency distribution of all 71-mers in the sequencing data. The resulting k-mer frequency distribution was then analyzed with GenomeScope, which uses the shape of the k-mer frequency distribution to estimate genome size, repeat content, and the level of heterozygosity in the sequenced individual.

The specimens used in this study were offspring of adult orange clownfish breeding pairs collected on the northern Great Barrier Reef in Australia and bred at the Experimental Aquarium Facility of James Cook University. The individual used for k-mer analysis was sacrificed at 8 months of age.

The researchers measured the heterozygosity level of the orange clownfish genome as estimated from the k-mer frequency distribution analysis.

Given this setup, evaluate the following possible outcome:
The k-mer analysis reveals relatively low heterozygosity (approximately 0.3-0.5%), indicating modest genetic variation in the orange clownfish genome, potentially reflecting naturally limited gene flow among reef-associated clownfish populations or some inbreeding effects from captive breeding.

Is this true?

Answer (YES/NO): NO